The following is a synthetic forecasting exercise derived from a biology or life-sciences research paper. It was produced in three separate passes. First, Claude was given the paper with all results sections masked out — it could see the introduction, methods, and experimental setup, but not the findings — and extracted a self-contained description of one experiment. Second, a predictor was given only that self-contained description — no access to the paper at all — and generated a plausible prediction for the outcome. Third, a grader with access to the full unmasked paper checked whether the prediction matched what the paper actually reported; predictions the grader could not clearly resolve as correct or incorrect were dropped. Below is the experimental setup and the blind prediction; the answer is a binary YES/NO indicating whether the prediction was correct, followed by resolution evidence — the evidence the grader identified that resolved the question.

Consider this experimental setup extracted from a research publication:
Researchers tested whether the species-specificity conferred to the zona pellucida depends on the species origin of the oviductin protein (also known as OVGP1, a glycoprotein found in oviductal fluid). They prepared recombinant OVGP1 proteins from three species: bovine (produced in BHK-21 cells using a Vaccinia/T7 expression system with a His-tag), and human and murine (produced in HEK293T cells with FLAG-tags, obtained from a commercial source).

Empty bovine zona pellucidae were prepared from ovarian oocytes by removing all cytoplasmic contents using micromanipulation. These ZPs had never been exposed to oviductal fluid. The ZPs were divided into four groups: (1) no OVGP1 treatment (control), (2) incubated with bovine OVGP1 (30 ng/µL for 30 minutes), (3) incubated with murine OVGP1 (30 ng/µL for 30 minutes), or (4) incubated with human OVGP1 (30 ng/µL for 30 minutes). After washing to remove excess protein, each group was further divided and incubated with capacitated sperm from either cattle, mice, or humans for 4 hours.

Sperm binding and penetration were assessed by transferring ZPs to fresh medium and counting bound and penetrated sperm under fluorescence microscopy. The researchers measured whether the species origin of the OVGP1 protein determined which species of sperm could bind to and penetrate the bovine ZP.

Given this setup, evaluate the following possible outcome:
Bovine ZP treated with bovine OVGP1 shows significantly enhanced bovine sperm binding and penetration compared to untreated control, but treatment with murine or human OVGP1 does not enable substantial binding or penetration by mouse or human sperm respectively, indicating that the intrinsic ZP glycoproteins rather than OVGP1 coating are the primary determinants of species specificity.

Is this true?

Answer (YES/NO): NO